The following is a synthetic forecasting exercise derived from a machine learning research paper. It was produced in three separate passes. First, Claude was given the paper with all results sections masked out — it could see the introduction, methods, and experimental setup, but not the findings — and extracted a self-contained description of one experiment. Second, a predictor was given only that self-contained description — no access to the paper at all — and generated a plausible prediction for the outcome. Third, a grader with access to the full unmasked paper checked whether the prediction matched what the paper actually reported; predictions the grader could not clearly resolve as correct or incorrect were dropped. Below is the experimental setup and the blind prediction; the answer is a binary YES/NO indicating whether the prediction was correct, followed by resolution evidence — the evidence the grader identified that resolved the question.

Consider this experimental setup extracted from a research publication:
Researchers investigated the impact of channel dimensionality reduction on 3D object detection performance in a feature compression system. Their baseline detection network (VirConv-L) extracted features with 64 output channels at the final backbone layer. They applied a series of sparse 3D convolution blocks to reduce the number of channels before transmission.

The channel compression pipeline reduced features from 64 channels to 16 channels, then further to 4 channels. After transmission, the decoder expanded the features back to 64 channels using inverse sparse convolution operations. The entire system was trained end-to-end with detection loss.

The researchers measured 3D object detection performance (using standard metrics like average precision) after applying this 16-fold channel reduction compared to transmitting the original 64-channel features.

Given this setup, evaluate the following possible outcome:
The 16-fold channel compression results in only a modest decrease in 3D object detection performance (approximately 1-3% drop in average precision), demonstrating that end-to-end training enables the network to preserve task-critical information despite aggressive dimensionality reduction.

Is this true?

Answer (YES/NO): NO